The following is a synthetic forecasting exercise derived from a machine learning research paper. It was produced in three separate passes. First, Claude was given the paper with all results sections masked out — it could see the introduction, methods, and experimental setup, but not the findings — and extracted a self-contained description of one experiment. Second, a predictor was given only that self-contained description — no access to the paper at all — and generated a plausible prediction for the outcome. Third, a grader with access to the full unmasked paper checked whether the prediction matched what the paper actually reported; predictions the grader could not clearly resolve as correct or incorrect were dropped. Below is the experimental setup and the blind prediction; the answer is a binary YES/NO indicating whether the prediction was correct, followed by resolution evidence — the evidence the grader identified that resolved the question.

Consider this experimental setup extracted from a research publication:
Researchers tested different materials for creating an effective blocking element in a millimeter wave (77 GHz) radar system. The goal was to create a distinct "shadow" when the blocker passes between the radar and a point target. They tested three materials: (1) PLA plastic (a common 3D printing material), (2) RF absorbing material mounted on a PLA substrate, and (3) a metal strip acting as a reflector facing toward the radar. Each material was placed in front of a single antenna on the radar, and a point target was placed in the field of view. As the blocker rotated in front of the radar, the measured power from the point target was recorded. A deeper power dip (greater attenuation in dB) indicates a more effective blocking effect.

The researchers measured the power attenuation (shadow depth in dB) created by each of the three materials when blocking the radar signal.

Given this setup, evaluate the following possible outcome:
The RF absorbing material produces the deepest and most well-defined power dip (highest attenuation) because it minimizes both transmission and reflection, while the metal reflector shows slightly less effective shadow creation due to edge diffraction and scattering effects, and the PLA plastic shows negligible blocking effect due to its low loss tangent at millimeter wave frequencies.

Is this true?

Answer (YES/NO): NO